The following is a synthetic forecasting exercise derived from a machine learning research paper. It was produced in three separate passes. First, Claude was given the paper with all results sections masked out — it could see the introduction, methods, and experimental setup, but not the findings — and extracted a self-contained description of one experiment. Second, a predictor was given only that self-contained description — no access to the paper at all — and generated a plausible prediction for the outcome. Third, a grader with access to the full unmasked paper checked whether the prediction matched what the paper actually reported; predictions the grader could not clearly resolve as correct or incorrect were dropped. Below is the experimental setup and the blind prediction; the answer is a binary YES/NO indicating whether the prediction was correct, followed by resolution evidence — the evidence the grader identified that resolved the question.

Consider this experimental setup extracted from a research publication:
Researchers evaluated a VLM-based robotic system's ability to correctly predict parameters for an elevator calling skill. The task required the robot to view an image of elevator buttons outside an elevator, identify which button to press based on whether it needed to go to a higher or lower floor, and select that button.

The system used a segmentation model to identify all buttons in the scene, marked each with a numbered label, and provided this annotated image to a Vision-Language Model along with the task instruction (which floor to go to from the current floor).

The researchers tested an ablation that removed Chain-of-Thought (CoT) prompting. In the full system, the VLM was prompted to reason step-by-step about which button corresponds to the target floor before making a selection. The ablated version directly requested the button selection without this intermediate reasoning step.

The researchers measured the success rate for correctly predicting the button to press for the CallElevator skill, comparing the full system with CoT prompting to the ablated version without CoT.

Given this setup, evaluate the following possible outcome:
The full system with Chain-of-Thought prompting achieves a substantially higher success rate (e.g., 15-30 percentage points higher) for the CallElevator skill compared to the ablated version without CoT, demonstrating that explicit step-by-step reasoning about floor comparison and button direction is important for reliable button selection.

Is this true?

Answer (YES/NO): NO